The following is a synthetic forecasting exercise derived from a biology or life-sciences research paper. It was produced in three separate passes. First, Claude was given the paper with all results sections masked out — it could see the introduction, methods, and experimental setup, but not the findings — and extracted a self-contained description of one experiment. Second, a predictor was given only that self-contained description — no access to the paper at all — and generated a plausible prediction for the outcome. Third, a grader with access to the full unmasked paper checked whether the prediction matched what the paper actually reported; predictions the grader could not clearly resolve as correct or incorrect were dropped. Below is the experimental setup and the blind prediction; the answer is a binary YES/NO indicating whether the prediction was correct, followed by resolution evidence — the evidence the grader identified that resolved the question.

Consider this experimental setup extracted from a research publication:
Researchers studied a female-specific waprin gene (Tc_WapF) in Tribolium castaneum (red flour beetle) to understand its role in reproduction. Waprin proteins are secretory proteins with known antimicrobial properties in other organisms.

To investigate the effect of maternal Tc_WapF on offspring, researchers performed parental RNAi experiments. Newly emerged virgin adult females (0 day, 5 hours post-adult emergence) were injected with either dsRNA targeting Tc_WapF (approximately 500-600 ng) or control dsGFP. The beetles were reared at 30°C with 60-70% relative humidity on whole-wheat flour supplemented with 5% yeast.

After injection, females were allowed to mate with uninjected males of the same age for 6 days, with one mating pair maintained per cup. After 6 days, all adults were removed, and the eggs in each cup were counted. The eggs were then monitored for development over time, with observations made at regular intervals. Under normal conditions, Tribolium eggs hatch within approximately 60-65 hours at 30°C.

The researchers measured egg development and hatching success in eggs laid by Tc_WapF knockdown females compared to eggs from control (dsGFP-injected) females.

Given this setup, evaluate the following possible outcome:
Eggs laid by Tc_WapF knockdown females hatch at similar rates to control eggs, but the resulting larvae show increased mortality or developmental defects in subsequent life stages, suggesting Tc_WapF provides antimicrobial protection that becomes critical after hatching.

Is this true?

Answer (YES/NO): NO